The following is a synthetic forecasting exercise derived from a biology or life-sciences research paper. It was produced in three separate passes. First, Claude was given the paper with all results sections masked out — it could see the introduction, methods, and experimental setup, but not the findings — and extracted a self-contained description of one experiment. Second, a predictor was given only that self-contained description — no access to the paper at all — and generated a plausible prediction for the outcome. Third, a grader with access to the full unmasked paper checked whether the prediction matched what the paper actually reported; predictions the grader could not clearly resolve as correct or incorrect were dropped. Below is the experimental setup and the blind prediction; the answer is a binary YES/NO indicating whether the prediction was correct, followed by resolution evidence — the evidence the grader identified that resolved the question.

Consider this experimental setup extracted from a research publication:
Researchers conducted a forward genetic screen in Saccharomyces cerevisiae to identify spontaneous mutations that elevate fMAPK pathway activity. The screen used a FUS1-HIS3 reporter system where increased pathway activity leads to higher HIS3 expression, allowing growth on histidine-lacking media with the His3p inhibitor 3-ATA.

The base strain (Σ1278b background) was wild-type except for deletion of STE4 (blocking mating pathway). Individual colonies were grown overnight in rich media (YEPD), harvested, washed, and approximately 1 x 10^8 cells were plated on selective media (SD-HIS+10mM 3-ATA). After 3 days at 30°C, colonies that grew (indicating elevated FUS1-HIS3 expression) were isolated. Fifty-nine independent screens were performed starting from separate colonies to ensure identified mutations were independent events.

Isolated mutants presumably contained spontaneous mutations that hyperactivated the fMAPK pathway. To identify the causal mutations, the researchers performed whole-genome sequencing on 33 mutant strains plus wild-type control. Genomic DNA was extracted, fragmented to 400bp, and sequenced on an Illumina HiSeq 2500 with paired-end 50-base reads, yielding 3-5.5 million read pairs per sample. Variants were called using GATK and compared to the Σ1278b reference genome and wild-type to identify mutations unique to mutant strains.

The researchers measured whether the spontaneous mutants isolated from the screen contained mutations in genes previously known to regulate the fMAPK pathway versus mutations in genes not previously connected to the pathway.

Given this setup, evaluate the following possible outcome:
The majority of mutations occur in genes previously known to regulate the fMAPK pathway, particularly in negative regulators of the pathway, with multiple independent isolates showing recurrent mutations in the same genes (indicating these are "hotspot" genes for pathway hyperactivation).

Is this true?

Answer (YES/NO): YES